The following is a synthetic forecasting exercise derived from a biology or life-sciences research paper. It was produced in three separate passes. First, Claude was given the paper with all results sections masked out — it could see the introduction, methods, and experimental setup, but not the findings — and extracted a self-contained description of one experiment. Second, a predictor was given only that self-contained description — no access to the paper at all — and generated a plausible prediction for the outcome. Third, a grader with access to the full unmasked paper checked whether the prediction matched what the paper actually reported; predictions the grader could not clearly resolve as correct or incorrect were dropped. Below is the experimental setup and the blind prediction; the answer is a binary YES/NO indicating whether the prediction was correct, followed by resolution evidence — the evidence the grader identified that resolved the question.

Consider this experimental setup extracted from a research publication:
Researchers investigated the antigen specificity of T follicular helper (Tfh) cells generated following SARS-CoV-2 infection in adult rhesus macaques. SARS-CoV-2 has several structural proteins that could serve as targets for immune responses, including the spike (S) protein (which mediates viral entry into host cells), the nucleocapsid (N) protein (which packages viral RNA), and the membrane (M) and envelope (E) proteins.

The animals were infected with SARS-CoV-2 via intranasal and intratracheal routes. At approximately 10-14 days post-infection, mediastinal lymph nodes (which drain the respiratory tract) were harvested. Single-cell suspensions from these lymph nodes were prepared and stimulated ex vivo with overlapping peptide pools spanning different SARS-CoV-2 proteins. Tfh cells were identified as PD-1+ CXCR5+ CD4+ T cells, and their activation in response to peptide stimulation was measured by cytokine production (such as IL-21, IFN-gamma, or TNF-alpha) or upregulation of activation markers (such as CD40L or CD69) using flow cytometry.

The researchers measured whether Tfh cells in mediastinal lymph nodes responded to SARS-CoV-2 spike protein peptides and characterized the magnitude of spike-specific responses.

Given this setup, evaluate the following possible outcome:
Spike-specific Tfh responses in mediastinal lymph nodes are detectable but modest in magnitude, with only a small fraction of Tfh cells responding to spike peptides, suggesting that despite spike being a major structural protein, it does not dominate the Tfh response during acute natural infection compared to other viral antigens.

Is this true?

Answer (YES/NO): NO